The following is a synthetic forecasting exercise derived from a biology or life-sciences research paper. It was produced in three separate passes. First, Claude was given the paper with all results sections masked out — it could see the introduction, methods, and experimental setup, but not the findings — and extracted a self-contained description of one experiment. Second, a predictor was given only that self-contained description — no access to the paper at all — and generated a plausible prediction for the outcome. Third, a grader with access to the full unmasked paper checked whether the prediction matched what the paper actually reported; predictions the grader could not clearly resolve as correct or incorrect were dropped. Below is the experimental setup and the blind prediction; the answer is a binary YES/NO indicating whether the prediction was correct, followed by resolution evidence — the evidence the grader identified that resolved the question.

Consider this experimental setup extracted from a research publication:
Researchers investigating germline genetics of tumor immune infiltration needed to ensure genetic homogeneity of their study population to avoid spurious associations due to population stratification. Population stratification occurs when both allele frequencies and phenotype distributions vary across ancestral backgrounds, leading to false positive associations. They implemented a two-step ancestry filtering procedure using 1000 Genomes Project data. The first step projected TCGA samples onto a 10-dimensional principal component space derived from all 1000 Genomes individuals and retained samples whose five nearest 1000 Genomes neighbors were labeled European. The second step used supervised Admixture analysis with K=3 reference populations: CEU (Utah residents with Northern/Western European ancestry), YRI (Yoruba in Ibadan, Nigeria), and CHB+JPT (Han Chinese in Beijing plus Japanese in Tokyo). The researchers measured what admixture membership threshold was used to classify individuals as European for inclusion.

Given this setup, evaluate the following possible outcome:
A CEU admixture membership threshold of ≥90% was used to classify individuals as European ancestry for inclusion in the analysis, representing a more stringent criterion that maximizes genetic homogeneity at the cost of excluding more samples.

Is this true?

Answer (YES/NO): NO